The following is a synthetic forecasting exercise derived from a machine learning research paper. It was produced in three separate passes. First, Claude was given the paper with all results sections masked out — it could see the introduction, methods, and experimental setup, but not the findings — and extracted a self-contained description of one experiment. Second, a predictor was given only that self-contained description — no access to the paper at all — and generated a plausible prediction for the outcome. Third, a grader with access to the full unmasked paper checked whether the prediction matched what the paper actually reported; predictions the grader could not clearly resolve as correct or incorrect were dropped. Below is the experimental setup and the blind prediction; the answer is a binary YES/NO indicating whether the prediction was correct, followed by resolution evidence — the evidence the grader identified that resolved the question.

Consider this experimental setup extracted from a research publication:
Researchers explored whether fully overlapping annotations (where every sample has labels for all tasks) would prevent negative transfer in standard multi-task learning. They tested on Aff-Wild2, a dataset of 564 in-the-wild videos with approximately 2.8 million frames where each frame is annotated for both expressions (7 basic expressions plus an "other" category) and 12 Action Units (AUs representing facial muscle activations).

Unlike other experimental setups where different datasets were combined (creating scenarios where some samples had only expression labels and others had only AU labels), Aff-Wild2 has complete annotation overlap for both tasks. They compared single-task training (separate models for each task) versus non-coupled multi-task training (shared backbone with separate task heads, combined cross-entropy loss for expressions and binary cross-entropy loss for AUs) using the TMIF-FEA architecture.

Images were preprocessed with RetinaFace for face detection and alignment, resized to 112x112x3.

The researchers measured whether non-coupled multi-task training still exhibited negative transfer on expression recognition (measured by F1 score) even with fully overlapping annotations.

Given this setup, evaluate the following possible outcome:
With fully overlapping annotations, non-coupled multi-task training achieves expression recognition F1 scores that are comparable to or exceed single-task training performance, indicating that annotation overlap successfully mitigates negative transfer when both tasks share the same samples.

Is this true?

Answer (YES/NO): NO